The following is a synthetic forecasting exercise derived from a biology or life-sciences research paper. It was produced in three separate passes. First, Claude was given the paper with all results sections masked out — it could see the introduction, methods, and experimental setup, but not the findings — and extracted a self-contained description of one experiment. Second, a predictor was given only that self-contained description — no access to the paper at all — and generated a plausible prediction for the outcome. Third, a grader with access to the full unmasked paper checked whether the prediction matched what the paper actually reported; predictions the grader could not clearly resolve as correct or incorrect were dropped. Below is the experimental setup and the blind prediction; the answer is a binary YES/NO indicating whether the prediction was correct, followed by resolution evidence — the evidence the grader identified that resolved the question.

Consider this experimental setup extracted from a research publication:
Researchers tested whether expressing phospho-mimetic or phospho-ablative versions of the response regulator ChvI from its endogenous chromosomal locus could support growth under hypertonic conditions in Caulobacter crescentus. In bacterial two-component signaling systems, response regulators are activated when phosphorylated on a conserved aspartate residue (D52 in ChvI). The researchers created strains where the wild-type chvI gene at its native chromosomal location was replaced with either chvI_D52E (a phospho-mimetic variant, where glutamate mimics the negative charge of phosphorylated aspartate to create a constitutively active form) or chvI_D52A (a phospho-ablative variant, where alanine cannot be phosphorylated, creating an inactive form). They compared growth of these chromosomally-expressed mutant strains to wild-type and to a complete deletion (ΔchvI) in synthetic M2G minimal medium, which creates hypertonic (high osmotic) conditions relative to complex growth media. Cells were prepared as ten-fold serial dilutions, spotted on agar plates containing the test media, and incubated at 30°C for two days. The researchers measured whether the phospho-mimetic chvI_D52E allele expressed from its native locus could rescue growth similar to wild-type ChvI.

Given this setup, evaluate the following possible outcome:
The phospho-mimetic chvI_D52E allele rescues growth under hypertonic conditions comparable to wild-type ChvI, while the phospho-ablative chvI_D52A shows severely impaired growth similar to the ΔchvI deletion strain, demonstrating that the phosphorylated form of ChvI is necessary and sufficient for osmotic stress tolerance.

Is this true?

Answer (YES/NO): NO